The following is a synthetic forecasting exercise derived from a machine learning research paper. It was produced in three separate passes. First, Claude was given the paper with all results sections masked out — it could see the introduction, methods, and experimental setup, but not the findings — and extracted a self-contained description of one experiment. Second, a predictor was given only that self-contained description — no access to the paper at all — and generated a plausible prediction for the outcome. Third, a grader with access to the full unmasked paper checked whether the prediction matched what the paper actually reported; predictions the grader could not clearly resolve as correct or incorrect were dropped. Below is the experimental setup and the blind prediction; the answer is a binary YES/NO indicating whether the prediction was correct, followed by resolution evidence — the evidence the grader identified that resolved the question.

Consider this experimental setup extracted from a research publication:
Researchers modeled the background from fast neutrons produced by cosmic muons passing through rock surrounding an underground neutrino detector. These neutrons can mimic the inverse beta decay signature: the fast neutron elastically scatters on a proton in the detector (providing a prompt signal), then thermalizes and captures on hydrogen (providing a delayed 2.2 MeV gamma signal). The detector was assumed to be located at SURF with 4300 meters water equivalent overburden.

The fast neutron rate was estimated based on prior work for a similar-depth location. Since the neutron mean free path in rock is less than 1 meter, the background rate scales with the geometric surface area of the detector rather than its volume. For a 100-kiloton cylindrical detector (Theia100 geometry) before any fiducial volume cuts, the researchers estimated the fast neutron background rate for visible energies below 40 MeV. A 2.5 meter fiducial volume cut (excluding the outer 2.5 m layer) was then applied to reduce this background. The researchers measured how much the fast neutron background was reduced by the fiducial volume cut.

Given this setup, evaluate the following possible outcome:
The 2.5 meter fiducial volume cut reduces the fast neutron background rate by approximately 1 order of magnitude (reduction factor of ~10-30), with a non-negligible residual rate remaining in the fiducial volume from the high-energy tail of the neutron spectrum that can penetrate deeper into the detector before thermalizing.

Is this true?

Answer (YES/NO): NO